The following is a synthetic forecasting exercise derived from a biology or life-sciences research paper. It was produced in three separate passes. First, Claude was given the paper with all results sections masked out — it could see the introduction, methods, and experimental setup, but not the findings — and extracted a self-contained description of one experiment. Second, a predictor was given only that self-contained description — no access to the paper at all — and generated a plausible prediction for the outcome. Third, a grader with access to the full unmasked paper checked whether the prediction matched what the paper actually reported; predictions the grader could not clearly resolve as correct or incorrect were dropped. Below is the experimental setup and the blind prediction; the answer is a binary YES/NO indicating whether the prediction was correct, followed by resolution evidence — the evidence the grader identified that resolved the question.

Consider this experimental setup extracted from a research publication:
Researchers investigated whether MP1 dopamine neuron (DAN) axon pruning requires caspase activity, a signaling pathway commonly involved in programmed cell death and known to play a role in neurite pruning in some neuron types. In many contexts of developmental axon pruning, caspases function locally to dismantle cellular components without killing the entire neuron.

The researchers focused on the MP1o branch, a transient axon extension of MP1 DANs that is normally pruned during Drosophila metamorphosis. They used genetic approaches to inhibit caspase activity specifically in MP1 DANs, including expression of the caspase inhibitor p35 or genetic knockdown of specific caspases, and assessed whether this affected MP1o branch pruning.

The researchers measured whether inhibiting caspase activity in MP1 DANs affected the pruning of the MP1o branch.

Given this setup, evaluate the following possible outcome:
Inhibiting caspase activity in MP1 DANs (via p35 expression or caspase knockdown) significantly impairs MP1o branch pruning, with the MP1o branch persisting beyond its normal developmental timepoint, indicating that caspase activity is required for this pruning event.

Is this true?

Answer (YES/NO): NO